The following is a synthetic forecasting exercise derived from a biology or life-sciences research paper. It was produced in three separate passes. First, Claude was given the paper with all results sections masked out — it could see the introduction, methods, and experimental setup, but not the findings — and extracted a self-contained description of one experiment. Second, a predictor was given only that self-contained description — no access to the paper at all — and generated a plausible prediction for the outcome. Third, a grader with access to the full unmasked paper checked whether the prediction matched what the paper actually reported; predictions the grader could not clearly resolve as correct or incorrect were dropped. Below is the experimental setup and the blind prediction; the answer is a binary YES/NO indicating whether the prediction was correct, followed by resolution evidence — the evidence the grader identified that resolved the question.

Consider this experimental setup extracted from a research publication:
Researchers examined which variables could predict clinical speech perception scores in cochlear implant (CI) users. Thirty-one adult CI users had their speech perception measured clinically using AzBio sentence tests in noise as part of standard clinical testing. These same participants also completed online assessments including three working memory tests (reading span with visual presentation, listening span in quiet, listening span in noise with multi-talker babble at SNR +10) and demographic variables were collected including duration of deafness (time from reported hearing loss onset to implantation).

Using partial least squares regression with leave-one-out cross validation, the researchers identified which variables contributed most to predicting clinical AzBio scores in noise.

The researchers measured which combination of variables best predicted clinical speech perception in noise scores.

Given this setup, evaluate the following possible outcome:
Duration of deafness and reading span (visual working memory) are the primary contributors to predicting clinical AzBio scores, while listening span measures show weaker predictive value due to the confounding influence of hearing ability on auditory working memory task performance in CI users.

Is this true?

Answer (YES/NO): NO